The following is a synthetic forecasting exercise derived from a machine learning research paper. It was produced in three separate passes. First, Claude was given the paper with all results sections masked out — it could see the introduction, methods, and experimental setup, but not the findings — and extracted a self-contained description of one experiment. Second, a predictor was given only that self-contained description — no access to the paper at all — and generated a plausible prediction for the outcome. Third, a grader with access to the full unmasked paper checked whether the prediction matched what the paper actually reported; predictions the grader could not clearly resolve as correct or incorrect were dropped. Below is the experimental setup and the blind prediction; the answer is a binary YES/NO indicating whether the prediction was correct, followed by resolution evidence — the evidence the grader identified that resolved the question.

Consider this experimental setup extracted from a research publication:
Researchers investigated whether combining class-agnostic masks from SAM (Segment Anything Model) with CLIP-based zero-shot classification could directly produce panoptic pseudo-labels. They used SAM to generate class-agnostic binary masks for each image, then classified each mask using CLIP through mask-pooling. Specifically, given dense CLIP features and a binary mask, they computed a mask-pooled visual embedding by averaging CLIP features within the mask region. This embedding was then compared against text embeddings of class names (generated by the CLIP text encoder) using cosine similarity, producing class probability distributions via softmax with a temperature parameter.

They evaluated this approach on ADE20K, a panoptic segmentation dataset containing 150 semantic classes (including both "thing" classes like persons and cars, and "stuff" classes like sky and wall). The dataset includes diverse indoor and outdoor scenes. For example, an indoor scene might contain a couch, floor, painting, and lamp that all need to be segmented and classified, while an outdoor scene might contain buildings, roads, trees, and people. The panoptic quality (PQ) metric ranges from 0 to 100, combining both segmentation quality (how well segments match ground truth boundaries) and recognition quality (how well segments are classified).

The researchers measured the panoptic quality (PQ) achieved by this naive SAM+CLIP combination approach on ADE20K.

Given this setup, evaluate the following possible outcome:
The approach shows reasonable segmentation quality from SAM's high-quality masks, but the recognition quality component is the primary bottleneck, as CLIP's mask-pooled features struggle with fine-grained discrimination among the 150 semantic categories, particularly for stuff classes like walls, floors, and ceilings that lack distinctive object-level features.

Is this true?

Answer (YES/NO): NO